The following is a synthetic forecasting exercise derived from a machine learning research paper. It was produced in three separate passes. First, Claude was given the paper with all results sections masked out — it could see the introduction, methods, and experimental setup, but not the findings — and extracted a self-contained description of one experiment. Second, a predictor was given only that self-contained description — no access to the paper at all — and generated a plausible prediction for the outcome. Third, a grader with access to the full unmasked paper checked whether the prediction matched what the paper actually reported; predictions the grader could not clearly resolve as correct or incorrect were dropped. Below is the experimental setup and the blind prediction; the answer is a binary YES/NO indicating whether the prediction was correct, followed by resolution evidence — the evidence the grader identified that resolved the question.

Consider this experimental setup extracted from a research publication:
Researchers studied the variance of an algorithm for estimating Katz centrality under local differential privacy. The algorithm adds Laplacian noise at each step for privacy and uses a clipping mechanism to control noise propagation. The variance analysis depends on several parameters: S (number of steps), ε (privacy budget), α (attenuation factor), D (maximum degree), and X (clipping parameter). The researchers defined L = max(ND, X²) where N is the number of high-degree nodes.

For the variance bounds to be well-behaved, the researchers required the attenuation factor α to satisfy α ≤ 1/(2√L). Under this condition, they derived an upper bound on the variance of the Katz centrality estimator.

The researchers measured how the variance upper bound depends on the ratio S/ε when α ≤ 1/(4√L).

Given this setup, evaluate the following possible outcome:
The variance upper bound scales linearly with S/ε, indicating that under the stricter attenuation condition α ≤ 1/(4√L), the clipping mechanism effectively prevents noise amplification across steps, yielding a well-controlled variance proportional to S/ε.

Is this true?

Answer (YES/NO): NO